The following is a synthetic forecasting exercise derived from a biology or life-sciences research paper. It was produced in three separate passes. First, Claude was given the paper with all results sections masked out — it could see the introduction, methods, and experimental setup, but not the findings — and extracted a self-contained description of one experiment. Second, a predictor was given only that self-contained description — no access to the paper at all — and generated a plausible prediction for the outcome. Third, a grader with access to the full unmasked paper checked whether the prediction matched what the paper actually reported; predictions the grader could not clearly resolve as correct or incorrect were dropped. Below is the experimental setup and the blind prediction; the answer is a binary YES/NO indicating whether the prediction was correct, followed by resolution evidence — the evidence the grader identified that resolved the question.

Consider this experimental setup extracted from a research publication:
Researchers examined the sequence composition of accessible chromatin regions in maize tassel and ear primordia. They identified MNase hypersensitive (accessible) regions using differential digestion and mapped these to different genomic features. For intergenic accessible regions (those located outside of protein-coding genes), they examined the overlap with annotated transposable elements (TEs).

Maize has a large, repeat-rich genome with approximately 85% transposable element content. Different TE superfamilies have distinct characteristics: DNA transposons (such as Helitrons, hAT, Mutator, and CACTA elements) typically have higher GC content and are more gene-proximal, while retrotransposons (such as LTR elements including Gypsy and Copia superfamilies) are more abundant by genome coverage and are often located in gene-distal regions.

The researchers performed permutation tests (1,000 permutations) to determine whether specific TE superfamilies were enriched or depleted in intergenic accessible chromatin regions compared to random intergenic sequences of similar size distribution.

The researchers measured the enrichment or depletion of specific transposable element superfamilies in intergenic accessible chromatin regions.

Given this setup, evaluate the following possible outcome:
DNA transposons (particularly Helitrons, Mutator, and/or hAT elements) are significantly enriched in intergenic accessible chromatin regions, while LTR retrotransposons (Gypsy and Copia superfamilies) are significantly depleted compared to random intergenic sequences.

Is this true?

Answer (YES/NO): NO